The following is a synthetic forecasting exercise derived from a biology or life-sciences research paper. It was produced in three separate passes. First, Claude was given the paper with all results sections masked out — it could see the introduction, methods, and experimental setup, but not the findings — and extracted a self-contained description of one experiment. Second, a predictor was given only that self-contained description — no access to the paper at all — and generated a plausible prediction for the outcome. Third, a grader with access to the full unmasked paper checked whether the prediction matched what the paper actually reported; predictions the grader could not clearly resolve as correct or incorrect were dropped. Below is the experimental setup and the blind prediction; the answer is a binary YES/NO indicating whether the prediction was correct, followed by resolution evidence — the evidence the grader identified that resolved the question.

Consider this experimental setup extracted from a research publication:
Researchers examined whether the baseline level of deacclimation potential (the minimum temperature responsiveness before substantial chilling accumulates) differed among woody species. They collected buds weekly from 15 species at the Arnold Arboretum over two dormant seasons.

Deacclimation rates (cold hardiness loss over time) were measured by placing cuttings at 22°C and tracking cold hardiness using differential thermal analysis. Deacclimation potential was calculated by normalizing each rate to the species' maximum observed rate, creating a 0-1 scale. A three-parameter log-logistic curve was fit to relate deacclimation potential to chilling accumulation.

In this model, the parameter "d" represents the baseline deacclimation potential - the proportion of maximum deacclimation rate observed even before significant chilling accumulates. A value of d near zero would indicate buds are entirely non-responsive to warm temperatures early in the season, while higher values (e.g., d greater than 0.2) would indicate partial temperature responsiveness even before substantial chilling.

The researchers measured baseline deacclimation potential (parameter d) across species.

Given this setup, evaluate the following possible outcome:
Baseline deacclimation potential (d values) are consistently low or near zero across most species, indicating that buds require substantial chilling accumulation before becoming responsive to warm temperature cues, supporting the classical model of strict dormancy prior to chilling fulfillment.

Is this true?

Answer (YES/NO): YES